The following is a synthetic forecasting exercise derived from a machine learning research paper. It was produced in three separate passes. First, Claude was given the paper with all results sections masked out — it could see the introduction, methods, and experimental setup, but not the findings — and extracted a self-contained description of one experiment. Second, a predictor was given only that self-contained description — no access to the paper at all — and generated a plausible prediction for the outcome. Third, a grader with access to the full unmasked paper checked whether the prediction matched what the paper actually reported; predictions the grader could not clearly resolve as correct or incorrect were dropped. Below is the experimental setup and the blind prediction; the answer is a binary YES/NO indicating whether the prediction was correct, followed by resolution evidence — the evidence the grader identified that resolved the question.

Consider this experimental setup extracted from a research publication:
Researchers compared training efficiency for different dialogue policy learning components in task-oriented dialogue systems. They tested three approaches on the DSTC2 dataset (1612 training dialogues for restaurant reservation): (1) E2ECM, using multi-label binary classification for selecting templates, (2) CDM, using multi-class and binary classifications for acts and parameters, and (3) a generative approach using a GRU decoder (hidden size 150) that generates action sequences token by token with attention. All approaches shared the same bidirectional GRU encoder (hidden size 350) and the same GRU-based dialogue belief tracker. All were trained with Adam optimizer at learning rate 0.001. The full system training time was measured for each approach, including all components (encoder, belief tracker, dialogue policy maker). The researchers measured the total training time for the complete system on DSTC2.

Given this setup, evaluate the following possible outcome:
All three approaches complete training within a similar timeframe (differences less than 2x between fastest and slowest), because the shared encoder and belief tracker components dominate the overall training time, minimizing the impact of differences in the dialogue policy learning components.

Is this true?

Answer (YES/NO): YES